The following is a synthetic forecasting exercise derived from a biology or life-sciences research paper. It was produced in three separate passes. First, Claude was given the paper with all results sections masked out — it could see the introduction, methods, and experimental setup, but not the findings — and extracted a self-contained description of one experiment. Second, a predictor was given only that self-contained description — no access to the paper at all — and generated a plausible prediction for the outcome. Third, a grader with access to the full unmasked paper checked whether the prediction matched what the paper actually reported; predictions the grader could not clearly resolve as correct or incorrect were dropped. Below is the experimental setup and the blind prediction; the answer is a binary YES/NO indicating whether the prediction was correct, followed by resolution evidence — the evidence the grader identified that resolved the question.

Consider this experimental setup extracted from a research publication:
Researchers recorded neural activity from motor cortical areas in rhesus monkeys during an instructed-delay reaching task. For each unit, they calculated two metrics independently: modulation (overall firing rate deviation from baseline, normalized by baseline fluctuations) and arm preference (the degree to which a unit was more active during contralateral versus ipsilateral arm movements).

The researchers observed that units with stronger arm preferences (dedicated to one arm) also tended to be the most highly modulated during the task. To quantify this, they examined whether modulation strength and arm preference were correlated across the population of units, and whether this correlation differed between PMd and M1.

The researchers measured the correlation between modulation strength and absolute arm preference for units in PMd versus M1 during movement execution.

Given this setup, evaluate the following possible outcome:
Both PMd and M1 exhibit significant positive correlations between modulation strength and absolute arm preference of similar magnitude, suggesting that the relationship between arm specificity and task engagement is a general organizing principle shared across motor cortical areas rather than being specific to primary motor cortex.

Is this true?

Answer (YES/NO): YES